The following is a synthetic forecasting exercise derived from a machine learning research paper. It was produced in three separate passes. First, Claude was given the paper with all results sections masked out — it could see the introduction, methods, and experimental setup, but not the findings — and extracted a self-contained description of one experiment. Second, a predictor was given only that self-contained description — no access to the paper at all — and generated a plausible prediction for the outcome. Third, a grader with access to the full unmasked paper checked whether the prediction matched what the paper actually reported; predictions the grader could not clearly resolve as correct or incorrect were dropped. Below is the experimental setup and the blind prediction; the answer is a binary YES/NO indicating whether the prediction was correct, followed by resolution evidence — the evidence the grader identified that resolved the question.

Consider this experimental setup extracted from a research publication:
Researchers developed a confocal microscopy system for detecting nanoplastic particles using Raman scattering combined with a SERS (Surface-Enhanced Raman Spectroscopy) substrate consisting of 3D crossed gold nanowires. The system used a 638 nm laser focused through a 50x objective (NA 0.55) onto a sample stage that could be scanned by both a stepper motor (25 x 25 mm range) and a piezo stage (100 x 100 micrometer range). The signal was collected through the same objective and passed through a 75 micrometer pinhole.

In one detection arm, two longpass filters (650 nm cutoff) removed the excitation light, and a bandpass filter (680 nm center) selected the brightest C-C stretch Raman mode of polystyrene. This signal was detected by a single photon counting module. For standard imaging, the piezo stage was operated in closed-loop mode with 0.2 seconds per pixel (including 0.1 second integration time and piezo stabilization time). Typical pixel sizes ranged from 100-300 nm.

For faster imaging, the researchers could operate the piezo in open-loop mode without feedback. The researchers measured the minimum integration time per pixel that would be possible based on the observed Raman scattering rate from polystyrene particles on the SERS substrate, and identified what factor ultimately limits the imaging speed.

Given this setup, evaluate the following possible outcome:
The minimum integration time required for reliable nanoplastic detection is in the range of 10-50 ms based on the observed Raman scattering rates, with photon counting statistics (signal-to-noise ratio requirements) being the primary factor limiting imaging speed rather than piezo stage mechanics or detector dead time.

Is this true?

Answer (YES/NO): NO